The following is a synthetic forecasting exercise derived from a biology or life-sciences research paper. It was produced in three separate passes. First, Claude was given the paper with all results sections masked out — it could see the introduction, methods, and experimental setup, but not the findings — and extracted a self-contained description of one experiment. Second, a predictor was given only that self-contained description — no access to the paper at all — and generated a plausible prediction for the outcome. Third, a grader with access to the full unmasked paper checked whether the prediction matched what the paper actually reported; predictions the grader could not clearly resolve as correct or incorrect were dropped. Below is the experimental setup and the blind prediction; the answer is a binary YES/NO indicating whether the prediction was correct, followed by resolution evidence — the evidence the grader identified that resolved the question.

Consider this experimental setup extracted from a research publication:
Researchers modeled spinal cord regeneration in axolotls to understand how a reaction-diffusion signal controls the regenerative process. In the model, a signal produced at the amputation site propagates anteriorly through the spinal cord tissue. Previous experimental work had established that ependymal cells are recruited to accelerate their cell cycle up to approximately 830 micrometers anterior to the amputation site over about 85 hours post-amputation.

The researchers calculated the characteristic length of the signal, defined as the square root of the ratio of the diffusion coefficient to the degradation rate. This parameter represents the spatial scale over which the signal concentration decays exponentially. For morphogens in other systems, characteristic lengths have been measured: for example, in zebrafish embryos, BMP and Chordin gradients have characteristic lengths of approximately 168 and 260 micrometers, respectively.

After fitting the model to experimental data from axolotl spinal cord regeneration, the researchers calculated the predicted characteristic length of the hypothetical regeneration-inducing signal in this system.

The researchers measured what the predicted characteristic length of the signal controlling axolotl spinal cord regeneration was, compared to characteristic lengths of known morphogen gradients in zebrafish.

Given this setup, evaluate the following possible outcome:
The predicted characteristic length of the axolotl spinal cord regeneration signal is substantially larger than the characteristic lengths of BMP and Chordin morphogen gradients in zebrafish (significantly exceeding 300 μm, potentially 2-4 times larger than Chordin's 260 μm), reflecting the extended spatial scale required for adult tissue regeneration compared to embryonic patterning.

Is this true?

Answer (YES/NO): NO